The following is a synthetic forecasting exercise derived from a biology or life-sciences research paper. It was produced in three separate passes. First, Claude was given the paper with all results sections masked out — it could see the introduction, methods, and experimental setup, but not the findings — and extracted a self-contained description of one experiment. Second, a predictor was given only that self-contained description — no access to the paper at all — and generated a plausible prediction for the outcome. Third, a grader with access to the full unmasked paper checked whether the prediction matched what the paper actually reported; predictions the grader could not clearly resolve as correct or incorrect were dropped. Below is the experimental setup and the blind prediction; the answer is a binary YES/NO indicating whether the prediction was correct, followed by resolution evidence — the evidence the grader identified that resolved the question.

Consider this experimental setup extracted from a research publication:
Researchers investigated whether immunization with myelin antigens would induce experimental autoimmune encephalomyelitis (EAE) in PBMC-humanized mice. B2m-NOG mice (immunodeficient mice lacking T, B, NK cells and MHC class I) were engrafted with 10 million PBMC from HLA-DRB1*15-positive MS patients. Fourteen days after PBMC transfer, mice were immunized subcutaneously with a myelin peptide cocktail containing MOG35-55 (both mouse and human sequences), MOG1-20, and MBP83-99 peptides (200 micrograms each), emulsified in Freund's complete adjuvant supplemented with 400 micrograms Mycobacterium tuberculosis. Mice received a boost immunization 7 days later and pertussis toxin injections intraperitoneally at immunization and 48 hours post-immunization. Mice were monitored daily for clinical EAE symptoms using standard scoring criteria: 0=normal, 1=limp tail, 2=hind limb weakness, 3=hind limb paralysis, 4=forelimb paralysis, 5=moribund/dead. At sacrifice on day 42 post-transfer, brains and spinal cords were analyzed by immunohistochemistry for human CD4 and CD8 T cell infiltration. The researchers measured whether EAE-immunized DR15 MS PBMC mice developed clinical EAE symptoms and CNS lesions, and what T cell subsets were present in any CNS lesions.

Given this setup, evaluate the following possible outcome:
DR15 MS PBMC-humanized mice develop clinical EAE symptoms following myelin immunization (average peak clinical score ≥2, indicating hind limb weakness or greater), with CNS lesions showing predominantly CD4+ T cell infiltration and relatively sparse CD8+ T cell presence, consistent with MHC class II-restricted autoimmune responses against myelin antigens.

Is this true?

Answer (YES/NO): NO